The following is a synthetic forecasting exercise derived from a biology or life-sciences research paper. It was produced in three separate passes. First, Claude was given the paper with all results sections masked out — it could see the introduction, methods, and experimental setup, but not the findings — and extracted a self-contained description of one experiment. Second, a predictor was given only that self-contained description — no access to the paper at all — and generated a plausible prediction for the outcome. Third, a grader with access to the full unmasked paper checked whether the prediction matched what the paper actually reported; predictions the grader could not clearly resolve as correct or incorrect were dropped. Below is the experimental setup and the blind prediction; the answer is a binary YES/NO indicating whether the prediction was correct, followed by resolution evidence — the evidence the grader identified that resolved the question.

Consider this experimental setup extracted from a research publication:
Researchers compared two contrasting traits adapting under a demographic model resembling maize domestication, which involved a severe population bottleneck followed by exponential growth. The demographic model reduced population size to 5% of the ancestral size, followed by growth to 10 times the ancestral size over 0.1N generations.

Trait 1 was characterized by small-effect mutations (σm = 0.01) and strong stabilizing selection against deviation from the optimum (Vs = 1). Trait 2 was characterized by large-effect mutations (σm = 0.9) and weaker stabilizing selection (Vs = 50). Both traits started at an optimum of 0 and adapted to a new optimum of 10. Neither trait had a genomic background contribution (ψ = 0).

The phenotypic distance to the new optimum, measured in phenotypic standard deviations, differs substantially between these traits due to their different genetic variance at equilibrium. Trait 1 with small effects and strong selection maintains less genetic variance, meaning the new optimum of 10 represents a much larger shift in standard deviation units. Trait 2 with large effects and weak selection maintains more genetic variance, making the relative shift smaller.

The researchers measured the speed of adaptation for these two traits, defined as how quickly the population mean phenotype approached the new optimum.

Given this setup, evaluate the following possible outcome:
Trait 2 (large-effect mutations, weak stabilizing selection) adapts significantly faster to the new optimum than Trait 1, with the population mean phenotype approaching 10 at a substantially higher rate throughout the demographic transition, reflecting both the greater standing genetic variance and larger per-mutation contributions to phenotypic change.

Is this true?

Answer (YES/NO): YES